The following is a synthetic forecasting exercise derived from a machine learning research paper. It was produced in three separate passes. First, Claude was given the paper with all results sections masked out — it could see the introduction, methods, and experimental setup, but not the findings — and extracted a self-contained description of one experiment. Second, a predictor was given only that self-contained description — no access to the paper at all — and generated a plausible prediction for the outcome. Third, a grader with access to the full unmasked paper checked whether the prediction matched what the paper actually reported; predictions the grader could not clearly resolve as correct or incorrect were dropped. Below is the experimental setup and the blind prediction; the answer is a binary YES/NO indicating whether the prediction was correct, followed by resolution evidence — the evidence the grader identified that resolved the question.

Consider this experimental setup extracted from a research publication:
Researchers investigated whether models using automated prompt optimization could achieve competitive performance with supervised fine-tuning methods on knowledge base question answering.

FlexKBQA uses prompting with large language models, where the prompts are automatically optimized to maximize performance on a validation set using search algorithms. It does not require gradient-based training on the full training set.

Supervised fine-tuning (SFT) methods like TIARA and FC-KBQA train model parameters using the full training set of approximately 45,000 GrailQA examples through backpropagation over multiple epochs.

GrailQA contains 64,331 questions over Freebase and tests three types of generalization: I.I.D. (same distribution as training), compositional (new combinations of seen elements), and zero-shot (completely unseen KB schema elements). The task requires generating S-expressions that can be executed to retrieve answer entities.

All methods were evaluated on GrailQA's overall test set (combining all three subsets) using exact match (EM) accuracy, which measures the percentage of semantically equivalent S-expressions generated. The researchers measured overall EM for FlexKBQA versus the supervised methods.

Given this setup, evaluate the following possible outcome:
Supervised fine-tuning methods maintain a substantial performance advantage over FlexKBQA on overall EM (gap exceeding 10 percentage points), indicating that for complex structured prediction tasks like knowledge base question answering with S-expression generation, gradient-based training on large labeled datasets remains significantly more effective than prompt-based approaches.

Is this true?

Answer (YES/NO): YES